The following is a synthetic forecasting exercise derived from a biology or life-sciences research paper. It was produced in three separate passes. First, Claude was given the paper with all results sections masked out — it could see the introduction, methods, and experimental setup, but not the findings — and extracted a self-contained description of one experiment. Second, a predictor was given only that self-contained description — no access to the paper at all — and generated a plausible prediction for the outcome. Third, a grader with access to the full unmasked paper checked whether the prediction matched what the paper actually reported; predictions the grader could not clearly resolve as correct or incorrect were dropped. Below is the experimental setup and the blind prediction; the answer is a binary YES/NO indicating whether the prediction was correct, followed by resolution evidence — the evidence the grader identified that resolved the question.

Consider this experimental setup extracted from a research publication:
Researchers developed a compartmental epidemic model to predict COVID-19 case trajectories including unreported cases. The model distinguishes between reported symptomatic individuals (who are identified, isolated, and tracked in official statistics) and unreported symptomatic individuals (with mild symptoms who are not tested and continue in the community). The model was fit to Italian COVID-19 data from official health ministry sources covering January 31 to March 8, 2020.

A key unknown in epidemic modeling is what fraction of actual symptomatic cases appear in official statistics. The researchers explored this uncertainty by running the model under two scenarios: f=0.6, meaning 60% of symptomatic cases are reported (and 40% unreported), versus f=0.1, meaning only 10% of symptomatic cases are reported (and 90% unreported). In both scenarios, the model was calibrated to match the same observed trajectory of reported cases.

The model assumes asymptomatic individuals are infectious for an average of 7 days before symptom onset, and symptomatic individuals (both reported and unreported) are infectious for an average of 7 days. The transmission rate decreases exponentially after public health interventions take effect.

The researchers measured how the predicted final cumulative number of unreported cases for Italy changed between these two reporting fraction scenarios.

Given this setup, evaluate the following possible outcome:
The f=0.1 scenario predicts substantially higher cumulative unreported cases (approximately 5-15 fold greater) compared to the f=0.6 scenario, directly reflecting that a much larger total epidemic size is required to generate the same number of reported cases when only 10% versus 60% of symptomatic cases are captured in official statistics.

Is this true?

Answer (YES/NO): NO